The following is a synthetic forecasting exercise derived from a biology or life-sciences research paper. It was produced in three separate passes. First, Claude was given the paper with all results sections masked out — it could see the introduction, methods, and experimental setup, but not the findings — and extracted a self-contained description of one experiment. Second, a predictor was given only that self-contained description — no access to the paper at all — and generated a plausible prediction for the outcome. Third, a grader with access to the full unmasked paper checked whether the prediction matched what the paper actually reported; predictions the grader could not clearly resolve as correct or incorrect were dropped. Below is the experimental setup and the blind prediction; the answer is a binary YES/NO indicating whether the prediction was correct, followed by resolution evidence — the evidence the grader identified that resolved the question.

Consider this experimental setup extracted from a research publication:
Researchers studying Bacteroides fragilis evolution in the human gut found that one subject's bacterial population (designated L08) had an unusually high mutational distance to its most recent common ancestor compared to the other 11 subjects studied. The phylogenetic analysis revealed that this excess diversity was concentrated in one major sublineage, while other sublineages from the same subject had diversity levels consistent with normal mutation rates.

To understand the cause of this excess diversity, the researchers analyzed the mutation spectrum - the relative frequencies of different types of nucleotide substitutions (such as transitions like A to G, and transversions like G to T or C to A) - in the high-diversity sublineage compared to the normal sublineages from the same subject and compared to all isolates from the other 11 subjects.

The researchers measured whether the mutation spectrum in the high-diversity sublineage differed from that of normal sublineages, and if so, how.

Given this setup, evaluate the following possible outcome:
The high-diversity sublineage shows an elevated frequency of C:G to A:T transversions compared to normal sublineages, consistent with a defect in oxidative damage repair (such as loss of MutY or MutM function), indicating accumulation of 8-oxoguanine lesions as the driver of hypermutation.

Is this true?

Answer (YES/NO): YES